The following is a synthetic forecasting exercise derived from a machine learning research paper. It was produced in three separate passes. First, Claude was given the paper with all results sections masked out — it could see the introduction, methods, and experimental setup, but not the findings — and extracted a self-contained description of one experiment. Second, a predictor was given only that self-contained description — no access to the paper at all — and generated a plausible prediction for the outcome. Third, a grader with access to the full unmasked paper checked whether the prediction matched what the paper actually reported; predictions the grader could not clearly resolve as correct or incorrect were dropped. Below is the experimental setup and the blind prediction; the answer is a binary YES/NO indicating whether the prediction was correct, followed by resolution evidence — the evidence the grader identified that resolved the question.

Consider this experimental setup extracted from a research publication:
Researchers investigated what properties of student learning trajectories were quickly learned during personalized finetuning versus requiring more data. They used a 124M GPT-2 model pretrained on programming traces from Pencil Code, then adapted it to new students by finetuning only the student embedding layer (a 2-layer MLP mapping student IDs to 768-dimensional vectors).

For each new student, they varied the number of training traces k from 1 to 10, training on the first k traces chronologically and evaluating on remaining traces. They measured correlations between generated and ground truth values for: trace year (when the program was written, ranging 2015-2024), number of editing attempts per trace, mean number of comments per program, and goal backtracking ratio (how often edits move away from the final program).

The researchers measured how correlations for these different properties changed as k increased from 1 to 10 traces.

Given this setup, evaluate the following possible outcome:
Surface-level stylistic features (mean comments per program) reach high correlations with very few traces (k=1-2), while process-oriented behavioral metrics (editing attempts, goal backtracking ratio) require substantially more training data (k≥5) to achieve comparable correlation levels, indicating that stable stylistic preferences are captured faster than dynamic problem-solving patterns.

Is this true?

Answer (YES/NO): NO